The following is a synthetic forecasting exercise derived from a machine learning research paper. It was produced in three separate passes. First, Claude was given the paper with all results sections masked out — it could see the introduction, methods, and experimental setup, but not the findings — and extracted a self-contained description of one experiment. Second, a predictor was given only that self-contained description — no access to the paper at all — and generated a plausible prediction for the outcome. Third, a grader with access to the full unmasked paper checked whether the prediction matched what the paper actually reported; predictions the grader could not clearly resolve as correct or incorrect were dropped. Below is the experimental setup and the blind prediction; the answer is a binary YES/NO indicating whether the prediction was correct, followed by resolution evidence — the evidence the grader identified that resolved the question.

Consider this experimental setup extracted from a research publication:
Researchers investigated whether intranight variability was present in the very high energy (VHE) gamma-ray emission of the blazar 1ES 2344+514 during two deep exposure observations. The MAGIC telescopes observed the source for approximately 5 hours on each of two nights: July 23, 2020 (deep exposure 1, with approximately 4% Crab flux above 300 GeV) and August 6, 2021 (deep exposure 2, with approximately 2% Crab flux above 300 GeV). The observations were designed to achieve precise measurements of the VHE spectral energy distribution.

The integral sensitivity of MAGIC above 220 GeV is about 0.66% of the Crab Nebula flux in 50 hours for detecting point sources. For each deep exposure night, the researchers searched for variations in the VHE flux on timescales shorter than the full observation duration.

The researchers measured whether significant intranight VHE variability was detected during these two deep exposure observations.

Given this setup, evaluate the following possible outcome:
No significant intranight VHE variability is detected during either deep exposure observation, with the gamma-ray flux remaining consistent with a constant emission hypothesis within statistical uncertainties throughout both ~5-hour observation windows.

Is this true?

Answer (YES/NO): YES